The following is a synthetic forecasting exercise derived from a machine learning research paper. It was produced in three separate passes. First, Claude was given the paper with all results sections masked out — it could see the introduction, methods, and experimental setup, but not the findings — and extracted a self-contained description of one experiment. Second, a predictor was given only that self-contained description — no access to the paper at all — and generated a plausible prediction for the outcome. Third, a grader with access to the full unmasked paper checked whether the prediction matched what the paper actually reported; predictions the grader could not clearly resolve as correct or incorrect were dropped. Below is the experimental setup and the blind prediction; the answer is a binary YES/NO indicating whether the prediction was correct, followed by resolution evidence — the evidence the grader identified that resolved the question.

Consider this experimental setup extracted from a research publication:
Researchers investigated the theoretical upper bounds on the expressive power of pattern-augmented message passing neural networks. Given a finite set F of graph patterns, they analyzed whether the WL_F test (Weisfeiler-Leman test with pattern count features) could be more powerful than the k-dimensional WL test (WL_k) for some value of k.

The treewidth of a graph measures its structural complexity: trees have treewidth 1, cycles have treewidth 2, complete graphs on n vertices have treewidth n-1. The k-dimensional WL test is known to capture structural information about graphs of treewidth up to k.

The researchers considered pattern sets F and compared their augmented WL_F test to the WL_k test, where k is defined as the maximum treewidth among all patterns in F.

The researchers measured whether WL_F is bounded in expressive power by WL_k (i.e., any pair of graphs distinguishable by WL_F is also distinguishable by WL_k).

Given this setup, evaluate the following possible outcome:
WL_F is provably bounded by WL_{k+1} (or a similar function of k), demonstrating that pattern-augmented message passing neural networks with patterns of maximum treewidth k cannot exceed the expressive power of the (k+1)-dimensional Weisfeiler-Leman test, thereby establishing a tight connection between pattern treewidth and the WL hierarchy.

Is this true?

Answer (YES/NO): YES